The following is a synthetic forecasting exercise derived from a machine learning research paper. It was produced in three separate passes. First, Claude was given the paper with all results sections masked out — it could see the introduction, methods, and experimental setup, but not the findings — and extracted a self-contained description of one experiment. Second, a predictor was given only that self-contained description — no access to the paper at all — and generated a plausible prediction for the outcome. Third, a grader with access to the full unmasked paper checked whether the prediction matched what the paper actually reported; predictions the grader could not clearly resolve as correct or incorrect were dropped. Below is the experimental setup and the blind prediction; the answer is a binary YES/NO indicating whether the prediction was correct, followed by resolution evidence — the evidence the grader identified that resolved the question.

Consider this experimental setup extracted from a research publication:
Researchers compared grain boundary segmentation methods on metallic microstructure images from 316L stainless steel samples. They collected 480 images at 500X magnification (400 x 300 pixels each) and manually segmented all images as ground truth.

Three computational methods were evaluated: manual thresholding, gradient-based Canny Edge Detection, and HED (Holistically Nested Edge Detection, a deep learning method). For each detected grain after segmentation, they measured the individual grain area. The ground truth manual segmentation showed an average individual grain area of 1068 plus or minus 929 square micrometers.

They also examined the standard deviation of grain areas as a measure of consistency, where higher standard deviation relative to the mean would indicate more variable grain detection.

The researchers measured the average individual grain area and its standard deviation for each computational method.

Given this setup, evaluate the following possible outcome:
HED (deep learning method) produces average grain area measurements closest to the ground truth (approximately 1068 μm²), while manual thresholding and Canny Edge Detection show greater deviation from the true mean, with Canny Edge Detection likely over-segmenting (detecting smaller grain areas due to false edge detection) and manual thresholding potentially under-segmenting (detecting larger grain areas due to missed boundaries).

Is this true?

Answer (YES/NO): NO